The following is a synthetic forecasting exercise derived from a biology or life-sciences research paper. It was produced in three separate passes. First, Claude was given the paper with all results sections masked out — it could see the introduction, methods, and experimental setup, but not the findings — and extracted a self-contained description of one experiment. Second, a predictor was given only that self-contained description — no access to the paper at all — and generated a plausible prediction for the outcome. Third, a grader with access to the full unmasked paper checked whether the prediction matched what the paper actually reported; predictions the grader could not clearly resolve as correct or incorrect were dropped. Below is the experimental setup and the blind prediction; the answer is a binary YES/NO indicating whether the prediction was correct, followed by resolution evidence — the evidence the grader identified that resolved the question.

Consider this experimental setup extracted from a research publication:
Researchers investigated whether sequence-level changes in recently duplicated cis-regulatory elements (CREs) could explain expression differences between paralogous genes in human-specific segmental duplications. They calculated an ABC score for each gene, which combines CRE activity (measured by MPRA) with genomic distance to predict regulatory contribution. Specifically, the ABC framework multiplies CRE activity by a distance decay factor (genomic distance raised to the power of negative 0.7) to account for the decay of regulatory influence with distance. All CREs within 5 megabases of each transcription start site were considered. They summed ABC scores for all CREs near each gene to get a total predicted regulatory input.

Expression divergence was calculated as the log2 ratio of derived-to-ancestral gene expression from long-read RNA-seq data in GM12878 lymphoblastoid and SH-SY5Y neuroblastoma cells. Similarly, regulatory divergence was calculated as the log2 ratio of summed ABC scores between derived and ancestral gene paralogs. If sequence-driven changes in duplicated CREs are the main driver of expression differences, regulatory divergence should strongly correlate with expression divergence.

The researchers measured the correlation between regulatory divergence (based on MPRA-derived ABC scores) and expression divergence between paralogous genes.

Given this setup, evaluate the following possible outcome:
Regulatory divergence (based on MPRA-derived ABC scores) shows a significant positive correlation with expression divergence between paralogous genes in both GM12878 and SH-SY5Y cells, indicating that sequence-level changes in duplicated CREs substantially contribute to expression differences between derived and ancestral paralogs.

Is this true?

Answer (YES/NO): NO